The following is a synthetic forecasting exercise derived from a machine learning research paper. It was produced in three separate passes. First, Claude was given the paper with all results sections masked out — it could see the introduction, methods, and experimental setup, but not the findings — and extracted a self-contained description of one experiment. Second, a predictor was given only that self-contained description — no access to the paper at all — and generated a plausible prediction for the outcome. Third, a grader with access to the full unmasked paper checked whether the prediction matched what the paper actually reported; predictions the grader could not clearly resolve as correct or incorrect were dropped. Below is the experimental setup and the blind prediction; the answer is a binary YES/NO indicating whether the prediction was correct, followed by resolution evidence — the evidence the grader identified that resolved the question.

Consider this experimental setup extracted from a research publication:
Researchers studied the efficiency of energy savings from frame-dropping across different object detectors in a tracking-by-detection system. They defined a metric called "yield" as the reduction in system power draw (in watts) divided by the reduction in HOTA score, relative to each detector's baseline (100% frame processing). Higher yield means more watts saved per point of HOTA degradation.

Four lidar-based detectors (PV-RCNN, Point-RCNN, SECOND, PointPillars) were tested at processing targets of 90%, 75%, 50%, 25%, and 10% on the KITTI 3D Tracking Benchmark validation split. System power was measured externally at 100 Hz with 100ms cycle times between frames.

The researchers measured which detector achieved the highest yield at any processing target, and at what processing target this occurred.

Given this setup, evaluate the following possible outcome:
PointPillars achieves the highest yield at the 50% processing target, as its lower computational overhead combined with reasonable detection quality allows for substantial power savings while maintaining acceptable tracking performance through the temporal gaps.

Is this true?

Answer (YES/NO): NO